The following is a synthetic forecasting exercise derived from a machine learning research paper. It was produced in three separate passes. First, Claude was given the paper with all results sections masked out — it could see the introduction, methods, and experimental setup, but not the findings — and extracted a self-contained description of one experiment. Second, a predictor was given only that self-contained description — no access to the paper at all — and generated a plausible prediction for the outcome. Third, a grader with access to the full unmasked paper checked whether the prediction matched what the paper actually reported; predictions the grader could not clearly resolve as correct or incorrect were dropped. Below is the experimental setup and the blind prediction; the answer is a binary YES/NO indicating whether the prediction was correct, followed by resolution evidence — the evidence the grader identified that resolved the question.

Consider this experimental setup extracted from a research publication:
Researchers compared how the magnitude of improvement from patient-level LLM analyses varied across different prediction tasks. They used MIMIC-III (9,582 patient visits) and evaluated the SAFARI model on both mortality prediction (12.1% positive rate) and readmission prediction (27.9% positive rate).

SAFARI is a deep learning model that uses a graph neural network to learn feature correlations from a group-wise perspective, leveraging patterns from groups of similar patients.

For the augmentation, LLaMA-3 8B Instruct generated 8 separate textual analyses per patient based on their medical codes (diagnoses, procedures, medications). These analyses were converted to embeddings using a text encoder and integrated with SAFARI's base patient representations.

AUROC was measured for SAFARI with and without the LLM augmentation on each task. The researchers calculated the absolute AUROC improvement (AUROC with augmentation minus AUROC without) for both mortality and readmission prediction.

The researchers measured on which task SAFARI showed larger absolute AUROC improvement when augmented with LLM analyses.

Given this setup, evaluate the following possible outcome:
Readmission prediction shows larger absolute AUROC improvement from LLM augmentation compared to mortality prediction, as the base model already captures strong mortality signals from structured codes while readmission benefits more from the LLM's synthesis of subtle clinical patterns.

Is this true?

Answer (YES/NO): NO